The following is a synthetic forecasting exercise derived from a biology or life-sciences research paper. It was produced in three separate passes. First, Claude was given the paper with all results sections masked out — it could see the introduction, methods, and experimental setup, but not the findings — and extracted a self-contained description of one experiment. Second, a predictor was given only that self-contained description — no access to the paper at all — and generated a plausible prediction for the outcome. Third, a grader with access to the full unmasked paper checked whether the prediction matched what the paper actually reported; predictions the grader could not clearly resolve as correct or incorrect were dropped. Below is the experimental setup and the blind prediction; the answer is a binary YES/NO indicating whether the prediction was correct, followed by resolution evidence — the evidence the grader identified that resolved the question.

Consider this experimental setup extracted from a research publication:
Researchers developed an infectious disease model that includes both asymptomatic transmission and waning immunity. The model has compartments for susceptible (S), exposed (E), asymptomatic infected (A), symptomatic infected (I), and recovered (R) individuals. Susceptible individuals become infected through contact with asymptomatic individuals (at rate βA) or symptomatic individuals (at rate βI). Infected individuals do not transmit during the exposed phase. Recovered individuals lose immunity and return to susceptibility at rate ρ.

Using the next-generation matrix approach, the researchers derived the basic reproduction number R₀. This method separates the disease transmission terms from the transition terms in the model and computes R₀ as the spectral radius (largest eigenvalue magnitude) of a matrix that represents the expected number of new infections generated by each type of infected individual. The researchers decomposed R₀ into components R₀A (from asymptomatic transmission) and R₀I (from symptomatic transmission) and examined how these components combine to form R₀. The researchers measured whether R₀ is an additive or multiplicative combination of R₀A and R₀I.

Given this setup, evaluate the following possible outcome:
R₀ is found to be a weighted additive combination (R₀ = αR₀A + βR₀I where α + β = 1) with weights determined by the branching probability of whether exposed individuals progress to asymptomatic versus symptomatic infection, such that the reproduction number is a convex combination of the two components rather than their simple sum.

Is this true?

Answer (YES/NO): NO